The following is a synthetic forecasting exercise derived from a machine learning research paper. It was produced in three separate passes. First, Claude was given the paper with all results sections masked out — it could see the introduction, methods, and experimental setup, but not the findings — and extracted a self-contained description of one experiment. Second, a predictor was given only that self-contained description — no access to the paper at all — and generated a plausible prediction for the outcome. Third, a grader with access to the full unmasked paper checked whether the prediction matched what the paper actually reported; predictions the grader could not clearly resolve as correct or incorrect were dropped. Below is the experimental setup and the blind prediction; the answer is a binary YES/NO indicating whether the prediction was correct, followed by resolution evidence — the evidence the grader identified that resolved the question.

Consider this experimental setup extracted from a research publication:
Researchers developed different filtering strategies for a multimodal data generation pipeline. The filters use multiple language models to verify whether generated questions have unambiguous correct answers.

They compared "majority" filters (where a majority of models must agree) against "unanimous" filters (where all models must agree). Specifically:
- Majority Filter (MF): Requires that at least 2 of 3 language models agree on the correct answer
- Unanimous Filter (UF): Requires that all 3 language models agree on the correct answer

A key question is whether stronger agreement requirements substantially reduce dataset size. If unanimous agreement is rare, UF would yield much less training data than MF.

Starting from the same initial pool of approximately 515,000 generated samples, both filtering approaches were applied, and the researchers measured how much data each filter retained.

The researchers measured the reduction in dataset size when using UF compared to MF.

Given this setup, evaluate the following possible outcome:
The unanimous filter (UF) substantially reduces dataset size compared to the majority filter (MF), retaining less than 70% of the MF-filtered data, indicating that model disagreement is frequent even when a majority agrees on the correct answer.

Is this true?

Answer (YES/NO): YES